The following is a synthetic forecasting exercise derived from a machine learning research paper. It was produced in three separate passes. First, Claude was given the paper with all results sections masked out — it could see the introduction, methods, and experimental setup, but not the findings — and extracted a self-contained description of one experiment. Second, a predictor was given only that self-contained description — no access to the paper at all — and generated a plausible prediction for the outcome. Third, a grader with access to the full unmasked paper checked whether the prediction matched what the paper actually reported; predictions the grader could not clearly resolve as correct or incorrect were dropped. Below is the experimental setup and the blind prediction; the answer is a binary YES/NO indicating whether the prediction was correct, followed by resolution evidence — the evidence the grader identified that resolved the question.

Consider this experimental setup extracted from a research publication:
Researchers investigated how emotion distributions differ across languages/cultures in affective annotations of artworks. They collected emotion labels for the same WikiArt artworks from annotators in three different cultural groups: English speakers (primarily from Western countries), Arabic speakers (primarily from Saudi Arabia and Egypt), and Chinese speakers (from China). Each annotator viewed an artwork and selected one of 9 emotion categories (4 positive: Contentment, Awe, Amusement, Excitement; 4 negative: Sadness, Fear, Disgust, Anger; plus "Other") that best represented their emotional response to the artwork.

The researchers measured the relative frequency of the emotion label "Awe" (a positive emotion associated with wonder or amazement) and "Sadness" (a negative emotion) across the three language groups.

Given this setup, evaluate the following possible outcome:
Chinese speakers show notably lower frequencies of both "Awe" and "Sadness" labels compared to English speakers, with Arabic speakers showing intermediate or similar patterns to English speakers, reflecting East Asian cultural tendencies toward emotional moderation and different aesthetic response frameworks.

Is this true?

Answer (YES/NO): NO